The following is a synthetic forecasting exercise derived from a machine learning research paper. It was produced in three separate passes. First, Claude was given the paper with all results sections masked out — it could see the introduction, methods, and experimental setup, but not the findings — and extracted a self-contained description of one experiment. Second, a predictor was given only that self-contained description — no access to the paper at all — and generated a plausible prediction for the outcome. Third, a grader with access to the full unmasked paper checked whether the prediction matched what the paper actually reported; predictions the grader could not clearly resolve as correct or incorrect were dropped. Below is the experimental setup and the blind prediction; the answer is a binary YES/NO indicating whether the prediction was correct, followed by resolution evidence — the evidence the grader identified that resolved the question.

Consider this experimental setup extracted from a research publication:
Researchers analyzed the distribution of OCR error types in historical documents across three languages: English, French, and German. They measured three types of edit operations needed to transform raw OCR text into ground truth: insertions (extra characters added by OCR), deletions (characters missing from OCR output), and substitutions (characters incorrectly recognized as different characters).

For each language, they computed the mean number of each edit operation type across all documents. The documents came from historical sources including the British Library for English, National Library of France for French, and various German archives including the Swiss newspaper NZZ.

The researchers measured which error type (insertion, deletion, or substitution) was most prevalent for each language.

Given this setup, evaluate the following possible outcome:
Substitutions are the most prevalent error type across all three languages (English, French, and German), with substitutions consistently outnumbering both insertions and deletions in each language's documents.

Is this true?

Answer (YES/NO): NO